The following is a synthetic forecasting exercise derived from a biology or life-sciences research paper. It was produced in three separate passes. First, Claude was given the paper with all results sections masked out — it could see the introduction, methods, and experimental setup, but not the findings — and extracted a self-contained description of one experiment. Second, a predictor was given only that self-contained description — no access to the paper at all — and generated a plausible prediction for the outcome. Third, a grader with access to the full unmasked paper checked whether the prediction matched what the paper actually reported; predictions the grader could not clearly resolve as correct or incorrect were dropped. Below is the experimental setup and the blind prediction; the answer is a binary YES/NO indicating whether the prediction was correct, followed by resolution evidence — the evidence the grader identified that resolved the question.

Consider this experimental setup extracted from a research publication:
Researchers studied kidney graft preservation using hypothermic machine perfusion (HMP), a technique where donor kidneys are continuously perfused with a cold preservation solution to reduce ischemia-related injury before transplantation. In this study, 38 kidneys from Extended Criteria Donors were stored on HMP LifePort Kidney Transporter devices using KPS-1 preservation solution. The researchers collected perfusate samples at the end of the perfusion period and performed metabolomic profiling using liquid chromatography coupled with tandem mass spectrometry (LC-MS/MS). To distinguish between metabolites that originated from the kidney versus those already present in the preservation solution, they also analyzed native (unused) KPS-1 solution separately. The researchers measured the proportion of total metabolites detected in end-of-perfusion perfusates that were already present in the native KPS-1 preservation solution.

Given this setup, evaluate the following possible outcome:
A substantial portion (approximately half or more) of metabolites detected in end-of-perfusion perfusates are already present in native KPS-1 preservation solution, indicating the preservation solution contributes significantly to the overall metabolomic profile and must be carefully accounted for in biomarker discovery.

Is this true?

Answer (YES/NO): NO